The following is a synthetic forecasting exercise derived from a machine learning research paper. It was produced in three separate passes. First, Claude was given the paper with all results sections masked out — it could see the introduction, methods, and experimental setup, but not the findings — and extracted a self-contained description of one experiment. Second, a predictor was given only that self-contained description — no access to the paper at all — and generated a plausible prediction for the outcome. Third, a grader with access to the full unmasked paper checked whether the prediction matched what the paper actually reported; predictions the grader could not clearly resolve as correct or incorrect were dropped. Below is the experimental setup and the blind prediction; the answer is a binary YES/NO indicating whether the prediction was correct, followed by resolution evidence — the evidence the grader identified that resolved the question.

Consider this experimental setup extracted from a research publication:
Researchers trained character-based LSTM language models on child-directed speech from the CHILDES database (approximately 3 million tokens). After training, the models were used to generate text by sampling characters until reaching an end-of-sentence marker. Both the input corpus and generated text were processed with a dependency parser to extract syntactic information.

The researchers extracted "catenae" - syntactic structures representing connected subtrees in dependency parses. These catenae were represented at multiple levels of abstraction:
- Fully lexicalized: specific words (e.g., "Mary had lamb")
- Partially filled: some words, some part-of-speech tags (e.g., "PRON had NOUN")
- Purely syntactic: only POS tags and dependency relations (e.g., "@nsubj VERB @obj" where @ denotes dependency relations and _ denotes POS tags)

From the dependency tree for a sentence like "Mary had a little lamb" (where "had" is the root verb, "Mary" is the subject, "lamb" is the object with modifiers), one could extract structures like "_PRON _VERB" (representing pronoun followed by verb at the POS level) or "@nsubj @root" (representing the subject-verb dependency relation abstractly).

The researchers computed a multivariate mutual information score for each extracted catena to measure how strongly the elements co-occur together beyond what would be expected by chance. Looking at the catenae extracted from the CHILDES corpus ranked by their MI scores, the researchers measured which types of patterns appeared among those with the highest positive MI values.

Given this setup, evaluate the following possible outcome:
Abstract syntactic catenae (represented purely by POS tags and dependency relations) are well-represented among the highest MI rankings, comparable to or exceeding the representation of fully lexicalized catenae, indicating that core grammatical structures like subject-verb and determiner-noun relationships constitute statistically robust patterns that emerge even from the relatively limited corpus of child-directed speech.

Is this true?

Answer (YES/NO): YES